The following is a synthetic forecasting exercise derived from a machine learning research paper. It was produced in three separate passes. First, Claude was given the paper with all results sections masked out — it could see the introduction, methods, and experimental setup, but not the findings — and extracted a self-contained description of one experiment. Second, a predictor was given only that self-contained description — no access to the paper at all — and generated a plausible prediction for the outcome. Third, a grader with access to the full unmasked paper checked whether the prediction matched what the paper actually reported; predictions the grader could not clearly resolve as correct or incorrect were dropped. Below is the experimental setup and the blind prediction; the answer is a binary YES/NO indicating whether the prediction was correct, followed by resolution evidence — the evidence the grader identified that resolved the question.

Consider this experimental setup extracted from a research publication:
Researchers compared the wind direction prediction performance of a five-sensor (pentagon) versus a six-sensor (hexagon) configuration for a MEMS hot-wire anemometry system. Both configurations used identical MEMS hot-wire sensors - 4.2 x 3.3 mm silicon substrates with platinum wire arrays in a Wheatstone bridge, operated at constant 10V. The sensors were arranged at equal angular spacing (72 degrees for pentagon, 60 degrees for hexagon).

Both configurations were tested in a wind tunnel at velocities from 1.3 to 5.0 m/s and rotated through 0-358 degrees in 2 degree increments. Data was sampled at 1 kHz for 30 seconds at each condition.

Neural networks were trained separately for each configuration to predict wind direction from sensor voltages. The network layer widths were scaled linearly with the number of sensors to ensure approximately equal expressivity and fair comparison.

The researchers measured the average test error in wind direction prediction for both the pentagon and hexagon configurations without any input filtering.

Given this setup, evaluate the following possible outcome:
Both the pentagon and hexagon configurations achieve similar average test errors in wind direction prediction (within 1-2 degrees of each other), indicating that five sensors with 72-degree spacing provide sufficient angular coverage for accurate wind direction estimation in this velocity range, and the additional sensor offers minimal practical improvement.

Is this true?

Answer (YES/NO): YES